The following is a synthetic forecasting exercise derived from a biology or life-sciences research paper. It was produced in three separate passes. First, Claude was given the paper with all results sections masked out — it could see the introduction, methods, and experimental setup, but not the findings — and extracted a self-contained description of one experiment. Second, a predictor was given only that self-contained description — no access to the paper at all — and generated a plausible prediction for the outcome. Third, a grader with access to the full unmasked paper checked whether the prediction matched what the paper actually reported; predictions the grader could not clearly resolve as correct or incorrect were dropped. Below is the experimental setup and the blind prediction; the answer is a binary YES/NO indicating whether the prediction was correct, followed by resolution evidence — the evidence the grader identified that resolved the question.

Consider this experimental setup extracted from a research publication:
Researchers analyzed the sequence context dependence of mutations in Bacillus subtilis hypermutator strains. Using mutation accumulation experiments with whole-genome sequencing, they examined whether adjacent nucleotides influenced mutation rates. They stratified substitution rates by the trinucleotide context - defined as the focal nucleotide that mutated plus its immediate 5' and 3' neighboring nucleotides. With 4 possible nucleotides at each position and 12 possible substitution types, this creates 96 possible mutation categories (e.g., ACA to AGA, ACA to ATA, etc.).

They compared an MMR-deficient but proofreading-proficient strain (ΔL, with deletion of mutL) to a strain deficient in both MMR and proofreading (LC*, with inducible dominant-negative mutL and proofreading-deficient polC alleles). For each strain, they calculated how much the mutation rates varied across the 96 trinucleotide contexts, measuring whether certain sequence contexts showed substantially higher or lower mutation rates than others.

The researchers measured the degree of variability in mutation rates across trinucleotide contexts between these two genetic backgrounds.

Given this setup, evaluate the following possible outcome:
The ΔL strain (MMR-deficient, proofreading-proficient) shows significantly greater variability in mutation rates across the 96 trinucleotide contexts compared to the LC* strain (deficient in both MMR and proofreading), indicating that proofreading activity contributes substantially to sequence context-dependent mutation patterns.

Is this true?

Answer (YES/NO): YES